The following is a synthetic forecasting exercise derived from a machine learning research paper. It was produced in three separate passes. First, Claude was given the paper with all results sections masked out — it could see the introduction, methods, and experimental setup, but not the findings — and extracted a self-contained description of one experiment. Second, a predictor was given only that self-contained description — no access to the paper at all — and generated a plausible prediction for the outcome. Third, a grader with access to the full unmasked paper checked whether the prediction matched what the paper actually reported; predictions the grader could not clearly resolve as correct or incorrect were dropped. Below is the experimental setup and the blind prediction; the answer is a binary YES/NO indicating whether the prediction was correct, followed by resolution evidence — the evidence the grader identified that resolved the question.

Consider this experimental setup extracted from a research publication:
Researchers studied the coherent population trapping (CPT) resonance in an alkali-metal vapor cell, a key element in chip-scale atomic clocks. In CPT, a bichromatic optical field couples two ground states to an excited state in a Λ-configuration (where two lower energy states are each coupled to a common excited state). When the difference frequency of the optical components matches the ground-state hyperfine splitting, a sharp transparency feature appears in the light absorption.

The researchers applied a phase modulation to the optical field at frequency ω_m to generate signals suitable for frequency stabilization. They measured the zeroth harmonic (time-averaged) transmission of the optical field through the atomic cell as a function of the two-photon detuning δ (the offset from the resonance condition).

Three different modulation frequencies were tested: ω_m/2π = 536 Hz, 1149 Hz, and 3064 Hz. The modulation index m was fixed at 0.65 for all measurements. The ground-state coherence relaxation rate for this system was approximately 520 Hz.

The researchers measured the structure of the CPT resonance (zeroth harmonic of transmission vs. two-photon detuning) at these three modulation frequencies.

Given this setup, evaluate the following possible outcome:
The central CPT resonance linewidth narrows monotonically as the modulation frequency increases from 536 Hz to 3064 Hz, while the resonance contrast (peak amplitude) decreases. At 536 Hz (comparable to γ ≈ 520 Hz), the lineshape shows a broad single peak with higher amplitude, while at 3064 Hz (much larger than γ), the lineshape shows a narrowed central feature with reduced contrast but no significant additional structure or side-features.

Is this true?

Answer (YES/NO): NO